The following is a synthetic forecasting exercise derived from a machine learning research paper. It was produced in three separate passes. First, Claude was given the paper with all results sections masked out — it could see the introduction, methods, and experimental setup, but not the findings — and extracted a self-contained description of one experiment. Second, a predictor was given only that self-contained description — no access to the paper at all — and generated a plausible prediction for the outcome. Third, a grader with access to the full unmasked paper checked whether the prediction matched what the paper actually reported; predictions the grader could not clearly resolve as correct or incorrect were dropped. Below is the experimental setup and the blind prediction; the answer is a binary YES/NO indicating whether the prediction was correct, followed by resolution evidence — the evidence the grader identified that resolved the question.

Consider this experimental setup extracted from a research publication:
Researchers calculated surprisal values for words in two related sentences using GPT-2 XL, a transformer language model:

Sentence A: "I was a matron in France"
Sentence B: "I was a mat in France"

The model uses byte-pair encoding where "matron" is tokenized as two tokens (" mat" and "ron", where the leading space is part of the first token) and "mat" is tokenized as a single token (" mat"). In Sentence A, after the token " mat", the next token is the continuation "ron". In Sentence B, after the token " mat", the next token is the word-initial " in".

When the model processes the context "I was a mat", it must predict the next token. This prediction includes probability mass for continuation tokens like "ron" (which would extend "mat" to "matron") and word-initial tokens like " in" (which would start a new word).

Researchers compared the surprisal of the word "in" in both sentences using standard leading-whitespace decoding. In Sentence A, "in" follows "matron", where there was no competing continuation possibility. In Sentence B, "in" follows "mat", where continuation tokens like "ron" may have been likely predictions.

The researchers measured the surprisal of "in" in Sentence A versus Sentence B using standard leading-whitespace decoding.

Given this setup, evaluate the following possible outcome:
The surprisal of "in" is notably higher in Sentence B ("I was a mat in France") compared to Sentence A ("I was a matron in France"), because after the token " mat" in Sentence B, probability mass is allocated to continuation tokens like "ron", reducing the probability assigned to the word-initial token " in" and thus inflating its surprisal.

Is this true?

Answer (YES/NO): YES